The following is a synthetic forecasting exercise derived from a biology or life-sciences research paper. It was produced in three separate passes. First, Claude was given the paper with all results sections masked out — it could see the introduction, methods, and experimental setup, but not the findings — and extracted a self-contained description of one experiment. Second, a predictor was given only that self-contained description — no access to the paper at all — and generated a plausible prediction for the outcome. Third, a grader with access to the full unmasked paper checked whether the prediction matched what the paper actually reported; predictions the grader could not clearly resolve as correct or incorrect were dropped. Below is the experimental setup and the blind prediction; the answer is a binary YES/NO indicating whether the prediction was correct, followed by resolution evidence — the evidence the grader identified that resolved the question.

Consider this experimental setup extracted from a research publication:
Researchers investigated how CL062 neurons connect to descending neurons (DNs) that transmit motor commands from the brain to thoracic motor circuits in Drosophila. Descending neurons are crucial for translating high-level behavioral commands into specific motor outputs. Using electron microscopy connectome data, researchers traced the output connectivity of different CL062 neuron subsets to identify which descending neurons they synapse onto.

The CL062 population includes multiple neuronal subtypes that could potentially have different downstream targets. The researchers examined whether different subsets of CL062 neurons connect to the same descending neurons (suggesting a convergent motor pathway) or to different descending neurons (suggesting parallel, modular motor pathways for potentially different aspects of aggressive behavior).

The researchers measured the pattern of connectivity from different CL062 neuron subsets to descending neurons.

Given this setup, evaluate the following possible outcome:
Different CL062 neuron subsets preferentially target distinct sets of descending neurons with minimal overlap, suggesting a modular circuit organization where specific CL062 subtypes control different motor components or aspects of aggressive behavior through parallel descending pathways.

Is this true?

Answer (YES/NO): YES